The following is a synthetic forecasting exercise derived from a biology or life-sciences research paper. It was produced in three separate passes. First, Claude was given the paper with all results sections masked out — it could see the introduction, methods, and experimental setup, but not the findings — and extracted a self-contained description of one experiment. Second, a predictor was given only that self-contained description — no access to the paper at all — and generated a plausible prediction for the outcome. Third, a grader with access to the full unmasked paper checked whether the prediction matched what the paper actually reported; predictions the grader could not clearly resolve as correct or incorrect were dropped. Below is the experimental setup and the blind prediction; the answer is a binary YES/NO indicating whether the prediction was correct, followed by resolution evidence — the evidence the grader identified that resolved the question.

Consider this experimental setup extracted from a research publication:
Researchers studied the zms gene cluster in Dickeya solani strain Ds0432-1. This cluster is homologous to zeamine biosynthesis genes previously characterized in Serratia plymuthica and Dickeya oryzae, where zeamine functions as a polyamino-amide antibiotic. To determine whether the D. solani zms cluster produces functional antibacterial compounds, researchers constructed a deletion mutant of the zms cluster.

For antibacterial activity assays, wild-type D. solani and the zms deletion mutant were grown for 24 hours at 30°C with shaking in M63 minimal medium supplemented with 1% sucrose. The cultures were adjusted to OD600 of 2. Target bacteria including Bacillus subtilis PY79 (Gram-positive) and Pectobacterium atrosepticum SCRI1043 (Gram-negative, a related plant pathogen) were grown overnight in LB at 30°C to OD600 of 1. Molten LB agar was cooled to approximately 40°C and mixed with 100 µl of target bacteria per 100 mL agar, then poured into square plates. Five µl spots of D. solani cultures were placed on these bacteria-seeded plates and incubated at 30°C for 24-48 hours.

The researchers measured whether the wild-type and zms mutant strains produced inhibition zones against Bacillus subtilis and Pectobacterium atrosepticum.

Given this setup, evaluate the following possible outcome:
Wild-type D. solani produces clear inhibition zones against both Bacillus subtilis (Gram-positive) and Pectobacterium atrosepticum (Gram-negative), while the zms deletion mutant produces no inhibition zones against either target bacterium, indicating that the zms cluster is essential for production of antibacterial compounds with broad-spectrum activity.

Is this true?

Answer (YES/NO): NO